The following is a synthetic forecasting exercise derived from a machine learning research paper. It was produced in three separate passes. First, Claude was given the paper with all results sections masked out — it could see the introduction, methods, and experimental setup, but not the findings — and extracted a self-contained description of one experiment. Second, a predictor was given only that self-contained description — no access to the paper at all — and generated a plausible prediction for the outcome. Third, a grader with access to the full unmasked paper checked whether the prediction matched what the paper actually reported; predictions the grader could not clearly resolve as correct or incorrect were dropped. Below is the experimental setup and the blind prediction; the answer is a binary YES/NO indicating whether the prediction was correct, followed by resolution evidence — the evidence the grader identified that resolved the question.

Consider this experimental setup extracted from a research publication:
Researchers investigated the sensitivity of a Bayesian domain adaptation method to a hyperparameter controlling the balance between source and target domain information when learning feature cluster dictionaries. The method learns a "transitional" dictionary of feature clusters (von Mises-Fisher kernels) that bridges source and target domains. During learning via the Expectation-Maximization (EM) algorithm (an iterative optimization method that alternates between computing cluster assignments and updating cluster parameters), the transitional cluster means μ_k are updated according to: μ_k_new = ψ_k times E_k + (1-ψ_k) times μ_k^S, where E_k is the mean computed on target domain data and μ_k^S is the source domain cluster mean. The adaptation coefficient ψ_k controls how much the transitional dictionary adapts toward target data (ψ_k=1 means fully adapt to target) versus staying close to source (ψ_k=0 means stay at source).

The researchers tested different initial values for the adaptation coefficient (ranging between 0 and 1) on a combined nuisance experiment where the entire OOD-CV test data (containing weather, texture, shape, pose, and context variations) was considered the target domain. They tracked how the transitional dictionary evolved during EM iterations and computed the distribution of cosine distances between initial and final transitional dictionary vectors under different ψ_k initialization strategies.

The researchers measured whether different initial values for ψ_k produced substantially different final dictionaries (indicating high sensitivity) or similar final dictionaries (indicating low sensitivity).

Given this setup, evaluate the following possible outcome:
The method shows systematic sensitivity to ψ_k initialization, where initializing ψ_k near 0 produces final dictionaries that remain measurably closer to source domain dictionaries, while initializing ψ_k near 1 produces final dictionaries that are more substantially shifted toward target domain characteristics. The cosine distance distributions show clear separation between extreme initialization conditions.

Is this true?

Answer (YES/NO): NO